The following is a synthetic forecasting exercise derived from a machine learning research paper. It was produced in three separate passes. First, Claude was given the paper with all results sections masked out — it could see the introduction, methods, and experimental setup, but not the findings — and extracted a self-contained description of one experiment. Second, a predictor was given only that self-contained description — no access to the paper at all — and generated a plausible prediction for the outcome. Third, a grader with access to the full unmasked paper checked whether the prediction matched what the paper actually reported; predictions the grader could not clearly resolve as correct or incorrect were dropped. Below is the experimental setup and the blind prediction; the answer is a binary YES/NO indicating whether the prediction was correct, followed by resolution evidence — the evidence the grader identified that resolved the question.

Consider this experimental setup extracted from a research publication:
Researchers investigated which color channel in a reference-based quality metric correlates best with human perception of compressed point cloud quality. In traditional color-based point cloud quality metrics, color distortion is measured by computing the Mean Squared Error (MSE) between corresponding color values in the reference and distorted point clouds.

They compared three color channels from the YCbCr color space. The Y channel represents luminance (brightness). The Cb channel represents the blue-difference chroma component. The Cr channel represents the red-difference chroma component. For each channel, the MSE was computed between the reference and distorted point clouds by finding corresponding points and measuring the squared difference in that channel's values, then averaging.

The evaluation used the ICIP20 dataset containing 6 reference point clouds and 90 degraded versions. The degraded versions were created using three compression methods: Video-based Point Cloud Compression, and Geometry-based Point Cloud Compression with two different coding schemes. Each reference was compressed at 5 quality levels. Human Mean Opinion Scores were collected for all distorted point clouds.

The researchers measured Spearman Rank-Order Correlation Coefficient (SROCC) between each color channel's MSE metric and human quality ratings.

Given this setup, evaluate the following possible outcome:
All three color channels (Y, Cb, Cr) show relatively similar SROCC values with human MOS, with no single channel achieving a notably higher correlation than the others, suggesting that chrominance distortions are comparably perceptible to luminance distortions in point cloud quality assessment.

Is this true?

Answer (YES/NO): NO